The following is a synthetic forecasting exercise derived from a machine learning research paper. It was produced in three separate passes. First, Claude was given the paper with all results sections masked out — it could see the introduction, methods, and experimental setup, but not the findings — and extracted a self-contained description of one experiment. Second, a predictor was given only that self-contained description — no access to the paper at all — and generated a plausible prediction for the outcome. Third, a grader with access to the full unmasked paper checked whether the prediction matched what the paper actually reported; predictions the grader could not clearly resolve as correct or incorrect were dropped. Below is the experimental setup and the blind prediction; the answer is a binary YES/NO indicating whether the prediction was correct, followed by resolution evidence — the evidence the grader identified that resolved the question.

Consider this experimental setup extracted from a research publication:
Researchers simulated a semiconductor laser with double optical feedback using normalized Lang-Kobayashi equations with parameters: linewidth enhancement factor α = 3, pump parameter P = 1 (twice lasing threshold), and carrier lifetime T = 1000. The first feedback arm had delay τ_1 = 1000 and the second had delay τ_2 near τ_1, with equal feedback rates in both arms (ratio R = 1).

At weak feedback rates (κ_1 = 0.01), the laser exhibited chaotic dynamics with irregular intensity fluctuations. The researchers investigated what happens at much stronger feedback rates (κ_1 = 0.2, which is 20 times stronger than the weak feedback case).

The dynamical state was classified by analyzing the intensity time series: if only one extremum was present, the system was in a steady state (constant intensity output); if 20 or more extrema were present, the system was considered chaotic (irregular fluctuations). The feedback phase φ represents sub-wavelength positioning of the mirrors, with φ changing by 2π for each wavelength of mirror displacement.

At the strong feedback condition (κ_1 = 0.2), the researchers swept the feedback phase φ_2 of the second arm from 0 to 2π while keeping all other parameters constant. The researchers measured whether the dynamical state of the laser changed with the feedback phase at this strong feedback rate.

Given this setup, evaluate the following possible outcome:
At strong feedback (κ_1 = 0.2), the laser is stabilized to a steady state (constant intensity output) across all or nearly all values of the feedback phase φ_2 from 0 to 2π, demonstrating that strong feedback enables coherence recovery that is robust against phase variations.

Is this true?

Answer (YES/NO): NO